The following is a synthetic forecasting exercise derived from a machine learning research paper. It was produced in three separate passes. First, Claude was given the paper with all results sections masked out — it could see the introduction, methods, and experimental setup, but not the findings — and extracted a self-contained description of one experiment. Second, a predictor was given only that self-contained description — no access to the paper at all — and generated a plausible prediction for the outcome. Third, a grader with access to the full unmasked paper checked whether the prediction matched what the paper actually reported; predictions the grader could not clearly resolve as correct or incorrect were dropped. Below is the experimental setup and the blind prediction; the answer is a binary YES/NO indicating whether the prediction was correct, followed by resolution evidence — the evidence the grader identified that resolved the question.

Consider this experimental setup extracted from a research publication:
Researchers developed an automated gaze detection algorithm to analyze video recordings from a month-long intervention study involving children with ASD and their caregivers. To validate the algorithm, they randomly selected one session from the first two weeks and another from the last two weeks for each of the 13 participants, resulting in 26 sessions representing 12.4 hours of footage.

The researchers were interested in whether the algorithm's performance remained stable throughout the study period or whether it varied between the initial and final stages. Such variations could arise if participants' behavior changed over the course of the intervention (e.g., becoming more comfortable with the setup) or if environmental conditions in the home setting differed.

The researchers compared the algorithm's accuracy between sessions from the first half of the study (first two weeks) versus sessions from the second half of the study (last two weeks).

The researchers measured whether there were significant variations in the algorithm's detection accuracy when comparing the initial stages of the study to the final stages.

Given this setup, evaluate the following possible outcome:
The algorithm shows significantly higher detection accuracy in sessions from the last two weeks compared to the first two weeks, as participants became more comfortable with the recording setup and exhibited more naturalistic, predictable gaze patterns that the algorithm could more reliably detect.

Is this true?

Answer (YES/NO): NO